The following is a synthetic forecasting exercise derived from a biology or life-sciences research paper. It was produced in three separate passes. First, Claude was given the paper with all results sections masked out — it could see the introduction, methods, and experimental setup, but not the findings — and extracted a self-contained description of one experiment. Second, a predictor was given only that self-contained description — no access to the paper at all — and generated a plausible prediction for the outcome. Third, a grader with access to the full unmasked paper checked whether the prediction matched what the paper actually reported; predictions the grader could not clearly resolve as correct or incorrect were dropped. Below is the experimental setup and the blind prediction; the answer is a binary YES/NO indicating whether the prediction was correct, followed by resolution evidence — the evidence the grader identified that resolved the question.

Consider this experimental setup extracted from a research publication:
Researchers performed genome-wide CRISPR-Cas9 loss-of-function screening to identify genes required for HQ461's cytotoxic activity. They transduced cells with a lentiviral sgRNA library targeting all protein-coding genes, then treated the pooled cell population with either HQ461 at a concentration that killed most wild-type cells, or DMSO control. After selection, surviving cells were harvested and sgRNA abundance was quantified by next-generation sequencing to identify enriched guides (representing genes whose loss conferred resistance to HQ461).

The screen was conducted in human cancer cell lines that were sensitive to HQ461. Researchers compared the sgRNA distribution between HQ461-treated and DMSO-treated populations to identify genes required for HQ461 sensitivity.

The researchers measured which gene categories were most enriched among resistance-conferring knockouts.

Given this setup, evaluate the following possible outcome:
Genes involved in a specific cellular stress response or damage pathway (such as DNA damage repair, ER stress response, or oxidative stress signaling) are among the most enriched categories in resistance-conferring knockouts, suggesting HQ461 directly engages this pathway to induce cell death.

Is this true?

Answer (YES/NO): NO